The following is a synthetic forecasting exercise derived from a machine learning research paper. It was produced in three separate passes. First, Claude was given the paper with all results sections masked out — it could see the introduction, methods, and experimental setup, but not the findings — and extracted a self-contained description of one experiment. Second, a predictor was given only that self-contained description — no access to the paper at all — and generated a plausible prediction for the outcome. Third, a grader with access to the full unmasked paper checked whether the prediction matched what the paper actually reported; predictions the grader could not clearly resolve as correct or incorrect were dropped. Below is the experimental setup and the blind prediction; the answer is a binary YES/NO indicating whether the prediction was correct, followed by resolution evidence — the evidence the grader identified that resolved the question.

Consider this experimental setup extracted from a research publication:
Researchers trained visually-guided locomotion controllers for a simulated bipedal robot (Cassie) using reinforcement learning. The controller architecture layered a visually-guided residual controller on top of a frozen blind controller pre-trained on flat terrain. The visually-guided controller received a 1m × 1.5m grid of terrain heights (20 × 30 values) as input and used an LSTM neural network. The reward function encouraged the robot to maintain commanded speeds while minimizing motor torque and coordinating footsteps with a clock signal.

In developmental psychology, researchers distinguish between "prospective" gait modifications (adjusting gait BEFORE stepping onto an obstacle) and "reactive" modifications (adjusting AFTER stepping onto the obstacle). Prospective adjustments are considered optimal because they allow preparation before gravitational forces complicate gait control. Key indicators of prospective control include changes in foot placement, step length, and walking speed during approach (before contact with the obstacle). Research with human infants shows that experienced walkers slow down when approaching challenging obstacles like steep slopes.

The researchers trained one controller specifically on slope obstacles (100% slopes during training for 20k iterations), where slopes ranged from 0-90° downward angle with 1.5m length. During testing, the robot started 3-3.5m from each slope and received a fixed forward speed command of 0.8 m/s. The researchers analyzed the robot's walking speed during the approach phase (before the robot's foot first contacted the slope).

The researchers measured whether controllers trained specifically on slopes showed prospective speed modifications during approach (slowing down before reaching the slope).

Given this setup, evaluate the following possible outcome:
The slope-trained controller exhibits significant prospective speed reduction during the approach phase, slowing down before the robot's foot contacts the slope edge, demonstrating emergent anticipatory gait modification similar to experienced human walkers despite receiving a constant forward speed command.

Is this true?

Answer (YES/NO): NO